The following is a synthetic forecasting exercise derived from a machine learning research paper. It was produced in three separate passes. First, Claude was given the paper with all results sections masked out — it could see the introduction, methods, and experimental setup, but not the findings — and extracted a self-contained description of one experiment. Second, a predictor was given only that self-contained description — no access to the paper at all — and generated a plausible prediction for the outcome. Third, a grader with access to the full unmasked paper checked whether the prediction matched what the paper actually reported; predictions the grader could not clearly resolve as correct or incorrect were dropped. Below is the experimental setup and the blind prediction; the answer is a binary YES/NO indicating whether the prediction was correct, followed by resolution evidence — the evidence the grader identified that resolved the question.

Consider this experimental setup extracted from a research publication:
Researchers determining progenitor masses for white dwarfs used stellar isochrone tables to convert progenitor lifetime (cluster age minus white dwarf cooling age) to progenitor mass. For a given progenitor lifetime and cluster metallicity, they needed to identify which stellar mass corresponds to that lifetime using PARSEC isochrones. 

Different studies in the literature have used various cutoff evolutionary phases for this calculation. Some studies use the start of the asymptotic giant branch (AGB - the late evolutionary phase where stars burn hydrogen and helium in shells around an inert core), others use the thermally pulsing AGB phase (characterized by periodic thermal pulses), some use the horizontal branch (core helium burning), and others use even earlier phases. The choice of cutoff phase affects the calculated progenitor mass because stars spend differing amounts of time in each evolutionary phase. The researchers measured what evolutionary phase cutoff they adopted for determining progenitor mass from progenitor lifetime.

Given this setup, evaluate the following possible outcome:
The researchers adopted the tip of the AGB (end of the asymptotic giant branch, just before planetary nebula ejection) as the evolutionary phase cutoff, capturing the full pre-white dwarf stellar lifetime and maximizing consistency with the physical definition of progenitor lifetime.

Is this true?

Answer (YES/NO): NO